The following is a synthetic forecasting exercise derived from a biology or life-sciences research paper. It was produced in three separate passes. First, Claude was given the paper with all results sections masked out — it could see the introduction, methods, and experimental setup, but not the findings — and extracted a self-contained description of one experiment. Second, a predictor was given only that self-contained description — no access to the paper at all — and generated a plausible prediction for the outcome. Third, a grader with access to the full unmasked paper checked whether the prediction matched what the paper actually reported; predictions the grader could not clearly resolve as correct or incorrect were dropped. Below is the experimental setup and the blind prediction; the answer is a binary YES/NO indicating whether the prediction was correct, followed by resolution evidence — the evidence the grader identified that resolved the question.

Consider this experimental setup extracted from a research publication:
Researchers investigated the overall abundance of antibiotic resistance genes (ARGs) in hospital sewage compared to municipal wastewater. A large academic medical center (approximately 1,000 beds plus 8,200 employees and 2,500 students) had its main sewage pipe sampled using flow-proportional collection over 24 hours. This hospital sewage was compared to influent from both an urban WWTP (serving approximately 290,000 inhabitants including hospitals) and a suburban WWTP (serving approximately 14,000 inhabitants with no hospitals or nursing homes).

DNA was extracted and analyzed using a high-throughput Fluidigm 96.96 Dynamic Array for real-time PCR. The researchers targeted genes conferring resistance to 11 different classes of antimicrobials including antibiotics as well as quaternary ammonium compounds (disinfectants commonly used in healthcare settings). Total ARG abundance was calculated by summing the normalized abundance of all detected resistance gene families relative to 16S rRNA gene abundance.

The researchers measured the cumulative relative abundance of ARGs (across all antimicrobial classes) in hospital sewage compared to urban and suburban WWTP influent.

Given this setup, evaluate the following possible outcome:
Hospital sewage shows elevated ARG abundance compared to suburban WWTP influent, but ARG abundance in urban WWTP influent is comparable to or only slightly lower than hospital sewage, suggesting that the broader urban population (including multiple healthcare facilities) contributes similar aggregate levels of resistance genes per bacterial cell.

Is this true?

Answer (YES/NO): NO